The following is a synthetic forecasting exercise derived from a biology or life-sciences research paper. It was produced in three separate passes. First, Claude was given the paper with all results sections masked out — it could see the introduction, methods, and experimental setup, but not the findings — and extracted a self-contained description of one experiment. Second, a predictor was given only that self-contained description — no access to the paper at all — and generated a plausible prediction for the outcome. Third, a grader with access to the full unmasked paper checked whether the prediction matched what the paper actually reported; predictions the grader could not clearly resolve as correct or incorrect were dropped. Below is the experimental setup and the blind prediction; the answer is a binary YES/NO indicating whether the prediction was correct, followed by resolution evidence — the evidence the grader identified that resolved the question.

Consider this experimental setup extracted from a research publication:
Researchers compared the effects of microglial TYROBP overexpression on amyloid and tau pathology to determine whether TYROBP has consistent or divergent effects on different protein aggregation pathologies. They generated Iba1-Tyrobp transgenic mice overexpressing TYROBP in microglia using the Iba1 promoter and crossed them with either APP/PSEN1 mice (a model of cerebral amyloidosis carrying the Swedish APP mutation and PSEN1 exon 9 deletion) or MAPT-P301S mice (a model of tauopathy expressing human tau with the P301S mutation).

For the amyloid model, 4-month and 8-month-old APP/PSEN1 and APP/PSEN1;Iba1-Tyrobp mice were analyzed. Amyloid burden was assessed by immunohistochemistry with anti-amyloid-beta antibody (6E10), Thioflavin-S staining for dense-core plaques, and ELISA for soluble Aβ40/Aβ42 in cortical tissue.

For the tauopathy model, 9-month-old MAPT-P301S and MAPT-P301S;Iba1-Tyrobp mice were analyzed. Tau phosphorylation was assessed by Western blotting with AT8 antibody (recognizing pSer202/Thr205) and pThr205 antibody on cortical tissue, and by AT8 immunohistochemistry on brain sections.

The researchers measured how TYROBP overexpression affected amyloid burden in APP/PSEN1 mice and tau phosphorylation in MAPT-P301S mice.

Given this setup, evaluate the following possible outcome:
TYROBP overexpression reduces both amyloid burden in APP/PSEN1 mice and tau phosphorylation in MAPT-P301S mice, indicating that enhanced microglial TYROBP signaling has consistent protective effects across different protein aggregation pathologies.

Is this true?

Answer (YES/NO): NO